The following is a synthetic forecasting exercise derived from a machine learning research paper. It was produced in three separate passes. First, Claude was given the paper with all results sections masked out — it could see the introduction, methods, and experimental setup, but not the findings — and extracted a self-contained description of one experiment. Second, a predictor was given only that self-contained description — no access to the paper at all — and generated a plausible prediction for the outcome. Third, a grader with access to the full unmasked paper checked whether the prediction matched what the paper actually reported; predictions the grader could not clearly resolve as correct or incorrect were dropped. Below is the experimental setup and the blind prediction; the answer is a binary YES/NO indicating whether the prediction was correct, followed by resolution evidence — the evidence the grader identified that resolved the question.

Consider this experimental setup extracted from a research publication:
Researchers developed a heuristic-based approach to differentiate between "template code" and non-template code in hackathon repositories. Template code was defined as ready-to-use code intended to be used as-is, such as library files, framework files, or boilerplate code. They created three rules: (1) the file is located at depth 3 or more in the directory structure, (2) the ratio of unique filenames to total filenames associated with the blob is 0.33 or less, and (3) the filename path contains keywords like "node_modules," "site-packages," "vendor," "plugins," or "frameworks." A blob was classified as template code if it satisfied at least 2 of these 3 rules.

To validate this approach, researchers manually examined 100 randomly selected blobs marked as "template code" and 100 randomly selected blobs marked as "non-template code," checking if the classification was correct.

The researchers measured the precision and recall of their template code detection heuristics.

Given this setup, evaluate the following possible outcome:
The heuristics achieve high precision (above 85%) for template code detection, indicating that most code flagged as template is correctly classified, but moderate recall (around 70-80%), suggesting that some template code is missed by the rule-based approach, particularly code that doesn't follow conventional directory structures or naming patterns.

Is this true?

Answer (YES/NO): YES